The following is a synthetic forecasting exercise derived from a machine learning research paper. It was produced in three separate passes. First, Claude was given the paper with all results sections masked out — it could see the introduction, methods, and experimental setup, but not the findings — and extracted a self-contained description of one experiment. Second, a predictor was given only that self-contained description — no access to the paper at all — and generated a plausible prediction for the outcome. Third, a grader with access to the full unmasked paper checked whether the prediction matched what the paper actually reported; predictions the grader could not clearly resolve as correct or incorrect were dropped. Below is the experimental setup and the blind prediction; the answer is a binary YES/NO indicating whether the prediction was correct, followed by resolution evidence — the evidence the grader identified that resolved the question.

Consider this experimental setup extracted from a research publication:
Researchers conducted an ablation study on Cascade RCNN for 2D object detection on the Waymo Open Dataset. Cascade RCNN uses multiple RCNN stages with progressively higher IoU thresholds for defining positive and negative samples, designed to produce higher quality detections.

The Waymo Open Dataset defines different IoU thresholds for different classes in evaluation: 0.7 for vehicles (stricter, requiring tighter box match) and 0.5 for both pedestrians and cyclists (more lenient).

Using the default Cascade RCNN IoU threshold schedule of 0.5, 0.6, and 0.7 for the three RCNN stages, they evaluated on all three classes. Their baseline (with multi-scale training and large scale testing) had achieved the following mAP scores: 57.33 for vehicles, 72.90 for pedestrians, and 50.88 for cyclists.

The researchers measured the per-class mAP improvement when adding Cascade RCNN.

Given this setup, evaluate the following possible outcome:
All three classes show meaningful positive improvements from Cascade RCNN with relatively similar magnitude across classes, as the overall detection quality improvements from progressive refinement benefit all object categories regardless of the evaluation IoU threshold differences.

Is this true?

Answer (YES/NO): NO